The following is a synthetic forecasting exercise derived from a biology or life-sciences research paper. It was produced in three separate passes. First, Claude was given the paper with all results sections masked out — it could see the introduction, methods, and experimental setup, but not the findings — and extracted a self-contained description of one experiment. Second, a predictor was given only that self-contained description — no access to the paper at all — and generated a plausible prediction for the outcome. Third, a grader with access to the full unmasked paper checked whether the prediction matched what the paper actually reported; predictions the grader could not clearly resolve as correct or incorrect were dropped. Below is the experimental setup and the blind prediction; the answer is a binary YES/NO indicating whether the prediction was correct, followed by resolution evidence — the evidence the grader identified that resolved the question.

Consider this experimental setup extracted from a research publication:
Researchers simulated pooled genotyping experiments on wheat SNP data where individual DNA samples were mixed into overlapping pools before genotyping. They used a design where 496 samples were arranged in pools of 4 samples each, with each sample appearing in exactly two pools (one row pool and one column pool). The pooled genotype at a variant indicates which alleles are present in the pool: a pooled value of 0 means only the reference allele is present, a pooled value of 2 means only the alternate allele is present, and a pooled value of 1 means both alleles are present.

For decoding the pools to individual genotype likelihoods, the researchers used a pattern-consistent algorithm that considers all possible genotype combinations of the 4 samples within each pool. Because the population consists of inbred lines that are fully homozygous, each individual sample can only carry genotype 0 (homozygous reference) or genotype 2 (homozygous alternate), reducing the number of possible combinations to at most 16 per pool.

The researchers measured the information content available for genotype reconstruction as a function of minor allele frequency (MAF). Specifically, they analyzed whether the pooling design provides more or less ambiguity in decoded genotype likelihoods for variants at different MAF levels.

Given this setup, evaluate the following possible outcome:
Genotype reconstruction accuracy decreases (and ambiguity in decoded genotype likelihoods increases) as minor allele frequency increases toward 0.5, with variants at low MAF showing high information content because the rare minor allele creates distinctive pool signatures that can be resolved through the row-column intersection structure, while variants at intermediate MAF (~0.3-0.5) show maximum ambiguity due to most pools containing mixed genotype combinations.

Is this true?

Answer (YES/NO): YES